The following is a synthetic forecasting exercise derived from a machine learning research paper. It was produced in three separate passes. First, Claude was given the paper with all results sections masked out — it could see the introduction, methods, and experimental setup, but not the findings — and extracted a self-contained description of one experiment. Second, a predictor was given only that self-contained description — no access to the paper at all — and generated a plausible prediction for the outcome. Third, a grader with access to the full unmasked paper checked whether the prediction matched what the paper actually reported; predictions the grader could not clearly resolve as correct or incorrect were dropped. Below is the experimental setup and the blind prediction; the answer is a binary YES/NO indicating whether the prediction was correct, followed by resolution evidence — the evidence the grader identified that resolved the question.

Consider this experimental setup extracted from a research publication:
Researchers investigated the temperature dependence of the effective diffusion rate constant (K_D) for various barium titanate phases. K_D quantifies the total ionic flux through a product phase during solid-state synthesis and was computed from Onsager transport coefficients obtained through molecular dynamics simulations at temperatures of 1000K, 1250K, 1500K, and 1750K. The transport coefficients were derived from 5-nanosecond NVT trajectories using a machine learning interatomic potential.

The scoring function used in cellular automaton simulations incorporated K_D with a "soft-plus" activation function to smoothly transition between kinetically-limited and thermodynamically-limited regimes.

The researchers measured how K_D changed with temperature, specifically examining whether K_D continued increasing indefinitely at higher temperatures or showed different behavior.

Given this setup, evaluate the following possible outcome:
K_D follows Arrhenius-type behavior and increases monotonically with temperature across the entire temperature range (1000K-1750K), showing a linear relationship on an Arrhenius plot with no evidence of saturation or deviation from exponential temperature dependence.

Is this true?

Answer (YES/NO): NO